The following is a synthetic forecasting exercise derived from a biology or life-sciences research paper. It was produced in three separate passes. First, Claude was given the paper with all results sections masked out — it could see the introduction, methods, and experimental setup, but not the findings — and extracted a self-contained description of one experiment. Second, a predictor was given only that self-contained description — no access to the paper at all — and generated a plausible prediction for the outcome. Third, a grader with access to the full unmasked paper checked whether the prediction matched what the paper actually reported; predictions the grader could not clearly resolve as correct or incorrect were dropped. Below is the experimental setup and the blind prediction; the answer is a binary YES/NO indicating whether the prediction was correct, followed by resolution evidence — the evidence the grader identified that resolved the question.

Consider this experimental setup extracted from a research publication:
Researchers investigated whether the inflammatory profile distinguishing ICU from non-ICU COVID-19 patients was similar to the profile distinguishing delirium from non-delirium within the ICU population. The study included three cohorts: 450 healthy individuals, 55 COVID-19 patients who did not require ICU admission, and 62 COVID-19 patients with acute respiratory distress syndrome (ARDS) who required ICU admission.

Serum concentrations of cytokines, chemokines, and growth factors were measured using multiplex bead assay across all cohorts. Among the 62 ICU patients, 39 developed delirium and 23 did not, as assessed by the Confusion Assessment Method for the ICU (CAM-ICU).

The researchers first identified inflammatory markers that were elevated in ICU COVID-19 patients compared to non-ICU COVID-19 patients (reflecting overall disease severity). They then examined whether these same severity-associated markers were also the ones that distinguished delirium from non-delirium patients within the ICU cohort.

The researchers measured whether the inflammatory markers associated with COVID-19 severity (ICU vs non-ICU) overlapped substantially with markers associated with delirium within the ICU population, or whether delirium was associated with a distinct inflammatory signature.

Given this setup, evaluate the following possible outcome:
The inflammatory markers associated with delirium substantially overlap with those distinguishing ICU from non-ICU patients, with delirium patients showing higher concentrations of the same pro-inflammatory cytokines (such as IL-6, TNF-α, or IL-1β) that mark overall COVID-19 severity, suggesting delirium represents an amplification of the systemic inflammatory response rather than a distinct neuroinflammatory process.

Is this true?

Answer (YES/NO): NO